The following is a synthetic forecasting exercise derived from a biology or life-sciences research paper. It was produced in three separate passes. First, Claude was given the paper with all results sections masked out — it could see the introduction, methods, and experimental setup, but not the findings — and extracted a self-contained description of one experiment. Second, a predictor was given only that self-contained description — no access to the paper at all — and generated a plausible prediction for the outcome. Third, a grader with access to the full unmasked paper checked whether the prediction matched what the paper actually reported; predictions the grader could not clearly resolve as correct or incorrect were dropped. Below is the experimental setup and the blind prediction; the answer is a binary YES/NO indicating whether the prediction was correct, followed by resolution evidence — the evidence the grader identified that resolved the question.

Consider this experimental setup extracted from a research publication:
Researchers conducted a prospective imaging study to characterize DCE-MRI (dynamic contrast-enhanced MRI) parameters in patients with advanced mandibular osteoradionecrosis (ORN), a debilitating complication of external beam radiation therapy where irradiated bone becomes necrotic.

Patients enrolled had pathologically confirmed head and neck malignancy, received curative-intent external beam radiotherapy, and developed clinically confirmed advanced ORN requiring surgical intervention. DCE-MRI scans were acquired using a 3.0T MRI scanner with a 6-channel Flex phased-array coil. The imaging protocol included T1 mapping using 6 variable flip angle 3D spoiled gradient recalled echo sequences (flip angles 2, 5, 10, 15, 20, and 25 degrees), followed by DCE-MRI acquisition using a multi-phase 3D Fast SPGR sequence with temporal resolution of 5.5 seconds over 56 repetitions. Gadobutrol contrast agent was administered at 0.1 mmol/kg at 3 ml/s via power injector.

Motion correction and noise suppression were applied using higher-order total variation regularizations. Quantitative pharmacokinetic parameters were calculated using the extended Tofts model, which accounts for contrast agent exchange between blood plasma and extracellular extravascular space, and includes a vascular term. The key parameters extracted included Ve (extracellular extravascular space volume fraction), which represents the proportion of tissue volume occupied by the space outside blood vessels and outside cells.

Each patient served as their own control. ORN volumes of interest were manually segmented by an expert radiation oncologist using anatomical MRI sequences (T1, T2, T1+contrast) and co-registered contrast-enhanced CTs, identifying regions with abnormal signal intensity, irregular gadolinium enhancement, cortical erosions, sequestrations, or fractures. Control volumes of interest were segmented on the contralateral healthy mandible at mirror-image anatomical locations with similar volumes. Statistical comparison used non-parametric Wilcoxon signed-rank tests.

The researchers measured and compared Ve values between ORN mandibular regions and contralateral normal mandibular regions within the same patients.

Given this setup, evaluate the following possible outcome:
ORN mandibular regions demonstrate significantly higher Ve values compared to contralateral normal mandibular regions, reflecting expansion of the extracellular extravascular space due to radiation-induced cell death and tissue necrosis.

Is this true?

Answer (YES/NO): YES